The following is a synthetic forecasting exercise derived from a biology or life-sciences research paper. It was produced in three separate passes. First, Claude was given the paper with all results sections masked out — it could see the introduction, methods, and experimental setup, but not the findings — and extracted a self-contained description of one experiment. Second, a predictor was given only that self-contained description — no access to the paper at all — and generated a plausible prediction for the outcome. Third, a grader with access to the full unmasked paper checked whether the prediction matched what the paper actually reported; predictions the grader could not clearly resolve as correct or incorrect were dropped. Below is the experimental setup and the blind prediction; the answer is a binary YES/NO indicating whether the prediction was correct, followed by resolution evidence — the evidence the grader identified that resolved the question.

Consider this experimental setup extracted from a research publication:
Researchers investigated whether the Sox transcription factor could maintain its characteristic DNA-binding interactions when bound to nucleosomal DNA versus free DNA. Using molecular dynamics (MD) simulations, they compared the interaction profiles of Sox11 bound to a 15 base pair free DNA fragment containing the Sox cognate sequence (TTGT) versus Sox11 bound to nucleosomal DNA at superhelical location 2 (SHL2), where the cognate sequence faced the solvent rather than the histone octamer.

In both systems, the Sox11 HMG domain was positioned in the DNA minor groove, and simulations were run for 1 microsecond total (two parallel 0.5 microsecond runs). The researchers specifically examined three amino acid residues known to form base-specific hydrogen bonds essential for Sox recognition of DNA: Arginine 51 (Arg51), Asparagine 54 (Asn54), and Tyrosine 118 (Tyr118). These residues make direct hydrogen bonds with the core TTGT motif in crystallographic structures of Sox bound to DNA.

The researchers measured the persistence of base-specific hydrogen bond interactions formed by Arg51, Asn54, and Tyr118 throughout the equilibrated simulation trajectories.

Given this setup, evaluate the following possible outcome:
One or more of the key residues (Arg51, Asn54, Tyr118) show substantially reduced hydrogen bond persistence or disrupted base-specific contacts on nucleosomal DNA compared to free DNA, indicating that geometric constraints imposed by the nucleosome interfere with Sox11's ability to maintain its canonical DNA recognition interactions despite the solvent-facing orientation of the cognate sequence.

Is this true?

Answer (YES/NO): NO